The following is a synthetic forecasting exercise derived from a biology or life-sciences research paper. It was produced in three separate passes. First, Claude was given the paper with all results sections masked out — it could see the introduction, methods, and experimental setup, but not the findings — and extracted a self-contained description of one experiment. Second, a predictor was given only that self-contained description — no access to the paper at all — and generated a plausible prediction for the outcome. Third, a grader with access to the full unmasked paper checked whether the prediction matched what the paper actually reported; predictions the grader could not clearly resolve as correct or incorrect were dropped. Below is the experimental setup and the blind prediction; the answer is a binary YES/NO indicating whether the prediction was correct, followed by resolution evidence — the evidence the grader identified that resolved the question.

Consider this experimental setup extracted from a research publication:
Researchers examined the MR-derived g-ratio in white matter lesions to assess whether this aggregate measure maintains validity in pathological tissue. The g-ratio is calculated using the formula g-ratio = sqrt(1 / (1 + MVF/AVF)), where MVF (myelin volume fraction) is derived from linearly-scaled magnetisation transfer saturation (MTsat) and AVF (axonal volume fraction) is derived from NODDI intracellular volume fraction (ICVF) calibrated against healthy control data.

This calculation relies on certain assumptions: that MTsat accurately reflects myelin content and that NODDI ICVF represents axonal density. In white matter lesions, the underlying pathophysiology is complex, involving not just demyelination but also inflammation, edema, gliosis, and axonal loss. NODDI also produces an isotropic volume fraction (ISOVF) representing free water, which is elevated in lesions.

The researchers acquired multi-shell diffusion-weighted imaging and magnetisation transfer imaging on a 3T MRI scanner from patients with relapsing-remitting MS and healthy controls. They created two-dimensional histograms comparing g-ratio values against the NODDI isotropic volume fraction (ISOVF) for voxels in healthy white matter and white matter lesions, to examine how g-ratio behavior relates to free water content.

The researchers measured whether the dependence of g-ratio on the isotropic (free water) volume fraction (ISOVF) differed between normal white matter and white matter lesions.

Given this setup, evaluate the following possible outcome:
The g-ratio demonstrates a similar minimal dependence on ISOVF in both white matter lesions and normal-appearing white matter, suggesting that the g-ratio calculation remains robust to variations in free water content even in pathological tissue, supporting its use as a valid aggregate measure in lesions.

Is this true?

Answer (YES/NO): NO